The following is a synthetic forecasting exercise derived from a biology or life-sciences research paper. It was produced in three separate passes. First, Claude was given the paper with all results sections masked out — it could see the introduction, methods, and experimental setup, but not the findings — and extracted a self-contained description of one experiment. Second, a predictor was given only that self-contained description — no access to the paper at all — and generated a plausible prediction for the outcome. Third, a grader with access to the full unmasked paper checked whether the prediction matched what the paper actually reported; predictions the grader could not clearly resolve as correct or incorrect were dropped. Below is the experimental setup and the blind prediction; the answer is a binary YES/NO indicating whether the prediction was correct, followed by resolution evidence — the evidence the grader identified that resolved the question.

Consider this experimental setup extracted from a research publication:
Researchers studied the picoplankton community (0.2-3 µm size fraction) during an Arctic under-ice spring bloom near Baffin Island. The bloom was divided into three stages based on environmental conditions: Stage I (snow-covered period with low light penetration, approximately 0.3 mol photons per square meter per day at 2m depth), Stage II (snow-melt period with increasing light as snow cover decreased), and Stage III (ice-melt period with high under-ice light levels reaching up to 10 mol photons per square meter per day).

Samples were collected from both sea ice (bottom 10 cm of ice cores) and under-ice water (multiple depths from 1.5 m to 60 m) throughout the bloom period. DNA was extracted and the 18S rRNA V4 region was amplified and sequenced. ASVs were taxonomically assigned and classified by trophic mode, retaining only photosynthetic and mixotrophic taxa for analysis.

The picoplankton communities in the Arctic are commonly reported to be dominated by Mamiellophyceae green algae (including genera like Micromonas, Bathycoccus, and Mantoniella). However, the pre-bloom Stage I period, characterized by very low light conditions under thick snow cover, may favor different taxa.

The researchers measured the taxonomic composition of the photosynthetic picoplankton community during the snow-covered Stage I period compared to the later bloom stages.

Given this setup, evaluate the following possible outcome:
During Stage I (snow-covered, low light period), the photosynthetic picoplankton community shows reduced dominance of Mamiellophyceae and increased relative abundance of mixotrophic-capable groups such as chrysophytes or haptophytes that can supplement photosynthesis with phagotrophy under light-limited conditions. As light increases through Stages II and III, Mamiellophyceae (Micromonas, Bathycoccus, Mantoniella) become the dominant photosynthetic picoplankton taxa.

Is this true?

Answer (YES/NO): NO